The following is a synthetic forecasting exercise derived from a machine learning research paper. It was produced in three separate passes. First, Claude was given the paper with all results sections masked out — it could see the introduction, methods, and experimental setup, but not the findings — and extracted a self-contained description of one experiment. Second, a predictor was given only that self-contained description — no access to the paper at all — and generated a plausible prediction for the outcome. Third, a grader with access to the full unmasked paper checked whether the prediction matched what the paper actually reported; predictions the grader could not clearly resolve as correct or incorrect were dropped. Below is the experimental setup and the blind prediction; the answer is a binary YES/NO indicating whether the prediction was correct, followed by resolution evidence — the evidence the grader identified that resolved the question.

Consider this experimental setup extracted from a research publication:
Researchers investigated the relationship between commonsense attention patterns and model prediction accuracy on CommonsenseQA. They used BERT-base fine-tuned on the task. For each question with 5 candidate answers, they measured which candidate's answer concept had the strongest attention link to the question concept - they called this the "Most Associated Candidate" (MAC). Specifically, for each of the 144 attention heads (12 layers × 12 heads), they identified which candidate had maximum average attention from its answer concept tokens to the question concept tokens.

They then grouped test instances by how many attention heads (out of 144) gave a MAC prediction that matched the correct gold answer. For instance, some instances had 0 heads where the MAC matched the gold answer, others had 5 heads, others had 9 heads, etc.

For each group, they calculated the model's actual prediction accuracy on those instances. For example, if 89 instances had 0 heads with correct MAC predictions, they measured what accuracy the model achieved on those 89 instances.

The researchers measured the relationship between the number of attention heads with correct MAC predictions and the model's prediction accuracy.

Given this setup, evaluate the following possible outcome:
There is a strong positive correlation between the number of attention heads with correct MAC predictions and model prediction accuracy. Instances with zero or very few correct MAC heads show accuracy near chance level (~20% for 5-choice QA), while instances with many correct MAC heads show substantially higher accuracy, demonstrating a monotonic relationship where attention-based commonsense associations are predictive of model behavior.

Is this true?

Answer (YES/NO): NO